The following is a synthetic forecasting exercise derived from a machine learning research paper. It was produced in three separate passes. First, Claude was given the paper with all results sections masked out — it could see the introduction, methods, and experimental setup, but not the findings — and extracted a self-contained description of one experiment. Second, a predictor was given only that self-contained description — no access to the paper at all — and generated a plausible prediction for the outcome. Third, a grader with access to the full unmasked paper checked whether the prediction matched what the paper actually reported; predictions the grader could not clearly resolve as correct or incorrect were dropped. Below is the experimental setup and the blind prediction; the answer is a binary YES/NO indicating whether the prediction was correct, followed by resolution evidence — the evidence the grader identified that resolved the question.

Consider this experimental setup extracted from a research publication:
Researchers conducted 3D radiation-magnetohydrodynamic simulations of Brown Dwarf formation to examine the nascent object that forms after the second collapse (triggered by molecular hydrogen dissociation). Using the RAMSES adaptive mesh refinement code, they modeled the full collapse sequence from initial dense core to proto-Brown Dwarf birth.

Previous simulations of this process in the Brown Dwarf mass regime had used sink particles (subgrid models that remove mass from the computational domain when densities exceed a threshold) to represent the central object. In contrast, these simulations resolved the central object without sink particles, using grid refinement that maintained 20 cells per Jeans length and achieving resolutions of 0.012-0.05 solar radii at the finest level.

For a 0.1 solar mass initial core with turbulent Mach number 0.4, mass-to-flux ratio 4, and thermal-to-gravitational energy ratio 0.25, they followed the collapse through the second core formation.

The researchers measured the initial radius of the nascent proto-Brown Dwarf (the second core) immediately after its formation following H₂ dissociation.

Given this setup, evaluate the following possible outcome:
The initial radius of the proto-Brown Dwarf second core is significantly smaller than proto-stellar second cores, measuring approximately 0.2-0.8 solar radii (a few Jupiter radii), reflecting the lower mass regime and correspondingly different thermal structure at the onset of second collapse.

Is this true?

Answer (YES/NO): YES